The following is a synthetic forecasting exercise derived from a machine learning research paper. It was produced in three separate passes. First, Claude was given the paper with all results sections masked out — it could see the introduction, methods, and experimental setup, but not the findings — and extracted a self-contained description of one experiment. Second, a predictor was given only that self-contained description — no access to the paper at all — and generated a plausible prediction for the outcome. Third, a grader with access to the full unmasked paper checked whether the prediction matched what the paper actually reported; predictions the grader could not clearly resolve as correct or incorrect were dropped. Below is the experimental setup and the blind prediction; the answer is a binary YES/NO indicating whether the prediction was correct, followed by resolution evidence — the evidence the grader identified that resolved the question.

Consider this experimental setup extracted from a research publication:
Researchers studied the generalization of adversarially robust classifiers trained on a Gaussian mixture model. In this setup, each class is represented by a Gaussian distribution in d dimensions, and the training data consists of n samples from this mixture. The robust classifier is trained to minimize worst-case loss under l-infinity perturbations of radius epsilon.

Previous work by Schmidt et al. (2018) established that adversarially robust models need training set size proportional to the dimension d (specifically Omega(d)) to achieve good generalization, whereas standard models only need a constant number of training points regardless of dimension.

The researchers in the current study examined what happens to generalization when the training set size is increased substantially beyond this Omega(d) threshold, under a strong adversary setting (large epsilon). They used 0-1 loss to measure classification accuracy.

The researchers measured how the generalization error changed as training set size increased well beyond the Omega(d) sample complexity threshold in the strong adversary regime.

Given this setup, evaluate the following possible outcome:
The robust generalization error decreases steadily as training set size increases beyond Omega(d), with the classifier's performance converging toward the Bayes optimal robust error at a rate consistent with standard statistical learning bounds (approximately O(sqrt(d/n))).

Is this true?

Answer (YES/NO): NO